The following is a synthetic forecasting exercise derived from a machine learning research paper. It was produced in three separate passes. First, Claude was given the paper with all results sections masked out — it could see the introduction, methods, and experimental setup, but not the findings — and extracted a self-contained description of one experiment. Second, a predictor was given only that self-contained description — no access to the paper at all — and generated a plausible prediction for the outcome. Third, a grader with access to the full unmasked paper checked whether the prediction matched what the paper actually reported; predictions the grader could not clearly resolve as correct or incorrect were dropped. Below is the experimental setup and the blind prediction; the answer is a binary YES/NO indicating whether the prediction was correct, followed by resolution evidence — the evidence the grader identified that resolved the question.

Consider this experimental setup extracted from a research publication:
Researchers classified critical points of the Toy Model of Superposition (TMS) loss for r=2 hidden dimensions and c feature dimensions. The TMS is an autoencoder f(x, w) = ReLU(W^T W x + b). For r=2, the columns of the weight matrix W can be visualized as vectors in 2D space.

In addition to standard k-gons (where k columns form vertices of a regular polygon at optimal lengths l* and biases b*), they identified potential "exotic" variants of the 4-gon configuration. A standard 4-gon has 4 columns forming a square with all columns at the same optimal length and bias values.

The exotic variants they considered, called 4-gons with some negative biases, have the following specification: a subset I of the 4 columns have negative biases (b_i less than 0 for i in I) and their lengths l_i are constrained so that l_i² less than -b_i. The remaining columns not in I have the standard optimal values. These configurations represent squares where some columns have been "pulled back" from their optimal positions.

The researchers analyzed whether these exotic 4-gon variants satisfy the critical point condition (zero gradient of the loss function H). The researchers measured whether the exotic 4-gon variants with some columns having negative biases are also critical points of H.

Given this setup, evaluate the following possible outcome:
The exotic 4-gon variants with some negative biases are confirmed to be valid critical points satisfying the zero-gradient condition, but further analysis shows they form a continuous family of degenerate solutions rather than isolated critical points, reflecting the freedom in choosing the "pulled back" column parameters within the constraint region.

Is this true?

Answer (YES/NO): YES